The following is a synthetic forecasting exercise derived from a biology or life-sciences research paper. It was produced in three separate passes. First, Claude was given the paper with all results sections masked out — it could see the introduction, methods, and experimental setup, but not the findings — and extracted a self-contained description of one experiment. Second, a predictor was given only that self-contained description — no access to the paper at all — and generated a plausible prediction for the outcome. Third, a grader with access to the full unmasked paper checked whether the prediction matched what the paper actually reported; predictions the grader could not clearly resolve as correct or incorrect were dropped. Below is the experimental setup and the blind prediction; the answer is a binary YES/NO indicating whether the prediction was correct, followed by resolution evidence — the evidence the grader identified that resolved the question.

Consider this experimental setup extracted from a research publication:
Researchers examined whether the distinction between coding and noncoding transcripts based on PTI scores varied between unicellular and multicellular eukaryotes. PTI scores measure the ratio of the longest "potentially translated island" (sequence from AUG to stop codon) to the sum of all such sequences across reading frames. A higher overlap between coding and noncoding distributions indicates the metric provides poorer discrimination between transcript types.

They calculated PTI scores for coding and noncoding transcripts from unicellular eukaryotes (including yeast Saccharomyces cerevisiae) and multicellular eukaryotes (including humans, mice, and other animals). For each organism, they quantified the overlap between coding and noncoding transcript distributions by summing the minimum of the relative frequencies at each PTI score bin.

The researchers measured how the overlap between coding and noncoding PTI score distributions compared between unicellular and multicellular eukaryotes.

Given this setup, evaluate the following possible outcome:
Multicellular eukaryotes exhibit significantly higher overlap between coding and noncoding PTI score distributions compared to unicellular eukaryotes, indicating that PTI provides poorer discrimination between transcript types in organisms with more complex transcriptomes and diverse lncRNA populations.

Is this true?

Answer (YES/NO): YES